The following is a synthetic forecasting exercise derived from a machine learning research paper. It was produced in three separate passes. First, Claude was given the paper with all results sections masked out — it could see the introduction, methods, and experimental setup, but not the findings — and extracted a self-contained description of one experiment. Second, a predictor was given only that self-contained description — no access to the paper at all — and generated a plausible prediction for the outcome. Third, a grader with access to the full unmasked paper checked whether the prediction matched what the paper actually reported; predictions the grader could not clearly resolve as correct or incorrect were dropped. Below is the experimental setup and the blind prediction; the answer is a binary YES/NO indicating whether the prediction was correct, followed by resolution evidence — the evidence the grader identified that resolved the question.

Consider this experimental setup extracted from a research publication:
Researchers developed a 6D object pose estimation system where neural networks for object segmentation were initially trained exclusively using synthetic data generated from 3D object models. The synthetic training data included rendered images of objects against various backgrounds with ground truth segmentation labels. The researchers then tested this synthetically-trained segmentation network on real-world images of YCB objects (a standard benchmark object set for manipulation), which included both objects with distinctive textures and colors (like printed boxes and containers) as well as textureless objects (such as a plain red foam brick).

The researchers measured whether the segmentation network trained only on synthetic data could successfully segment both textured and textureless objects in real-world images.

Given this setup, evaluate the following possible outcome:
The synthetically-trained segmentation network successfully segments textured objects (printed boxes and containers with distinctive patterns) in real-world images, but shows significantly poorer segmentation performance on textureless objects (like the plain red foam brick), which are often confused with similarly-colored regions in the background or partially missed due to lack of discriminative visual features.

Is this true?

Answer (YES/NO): YES